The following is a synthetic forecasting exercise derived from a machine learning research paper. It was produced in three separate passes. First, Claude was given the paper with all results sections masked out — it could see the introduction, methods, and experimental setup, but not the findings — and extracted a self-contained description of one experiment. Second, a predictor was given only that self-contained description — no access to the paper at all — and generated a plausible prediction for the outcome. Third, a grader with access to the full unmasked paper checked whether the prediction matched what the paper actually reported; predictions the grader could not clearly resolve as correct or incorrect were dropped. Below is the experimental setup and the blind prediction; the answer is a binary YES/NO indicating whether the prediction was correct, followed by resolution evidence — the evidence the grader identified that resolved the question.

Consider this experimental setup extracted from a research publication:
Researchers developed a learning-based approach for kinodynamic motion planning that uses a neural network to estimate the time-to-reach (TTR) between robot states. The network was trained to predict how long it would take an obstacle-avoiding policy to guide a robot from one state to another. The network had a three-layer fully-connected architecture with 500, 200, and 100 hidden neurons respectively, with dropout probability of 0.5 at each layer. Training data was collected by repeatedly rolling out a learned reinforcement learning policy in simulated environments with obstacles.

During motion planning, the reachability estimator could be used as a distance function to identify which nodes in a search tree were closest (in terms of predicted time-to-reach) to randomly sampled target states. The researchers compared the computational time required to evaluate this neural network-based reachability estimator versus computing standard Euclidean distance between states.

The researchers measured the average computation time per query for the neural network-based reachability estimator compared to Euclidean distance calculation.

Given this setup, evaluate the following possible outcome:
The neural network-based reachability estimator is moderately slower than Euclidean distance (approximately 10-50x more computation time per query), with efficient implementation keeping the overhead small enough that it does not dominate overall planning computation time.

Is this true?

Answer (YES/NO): NO